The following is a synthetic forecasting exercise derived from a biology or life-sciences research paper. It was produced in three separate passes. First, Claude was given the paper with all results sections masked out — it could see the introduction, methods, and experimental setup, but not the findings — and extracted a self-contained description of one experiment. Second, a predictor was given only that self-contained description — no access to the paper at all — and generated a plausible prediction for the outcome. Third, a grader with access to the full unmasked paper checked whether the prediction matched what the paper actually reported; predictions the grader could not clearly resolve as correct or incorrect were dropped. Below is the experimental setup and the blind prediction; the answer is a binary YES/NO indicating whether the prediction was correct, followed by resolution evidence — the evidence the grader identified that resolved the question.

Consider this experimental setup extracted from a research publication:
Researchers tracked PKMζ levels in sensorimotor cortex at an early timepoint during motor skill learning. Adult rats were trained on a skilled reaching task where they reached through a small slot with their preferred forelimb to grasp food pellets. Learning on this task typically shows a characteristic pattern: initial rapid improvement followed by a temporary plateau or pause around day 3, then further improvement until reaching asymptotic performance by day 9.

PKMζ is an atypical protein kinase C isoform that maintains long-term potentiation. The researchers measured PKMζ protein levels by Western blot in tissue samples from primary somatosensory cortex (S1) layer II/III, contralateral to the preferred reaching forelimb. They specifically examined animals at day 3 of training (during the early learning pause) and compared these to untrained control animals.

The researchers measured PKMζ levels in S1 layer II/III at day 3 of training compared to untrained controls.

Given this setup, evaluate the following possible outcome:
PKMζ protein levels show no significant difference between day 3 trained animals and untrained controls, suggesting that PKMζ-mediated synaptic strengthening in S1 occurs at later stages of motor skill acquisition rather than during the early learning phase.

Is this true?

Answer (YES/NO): NO